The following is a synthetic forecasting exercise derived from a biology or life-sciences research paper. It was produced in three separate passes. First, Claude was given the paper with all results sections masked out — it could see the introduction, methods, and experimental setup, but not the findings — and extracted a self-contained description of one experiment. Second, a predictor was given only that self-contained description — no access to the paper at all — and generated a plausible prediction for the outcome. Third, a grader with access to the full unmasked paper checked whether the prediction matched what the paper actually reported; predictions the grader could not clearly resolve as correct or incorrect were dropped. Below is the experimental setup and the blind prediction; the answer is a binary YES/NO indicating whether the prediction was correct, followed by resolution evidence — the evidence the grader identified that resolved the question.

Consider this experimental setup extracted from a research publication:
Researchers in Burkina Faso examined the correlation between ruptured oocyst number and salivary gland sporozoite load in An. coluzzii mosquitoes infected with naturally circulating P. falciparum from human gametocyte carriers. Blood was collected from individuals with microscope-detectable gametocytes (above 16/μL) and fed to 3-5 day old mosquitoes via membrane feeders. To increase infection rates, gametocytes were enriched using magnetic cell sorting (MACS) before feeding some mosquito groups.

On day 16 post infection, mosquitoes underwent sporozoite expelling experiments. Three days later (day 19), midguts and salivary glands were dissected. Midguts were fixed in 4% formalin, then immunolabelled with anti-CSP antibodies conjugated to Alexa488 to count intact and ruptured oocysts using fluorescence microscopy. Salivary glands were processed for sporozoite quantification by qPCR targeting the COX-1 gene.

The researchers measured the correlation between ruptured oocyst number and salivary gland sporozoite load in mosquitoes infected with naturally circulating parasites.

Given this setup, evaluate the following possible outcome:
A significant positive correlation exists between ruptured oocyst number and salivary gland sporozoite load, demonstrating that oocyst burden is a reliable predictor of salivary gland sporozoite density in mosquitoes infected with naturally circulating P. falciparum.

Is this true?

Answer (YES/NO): YES